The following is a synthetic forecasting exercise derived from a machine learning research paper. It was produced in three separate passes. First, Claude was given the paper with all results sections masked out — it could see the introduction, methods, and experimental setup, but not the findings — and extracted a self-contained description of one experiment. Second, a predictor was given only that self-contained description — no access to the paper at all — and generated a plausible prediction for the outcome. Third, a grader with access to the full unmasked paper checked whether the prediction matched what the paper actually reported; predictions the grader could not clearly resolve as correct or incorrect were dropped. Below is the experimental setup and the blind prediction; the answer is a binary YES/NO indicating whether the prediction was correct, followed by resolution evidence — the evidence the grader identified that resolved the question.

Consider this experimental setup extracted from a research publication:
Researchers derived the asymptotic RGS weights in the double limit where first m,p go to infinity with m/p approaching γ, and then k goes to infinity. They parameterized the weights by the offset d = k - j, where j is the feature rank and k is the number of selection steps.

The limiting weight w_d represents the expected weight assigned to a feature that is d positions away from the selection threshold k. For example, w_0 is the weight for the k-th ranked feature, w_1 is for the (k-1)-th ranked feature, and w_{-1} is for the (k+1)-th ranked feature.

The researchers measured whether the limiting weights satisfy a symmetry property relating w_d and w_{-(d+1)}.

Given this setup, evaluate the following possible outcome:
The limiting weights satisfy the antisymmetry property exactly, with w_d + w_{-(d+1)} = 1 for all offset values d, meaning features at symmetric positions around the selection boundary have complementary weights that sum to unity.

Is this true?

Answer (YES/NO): YES